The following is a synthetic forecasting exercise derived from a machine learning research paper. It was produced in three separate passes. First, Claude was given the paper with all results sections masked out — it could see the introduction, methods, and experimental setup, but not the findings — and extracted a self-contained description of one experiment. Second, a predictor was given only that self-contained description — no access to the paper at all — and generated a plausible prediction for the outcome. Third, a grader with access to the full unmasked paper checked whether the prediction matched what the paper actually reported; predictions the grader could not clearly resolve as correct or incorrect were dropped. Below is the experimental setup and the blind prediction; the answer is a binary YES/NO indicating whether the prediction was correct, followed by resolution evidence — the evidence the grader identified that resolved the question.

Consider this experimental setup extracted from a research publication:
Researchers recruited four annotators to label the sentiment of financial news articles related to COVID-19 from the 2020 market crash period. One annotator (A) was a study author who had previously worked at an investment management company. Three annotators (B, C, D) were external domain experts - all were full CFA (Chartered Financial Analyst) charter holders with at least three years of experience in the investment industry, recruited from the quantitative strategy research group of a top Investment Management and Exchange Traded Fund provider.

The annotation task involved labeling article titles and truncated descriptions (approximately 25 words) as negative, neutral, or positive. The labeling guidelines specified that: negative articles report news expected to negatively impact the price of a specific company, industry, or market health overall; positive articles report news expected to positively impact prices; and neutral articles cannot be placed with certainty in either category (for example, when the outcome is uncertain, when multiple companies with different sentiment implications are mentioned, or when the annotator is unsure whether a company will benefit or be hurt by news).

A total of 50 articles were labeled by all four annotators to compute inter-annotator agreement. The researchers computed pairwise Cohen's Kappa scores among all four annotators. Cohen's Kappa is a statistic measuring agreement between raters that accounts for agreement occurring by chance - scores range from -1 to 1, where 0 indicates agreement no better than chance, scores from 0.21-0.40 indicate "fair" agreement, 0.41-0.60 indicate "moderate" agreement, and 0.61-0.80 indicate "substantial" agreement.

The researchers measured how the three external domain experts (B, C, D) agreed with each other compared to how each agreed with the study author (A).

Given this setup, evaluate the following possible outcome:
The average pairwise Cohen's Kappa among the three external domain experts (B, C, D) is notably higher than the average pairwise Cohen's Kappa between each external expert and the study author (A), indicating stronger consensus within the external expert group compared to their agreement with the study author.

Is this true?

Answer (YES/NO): NO